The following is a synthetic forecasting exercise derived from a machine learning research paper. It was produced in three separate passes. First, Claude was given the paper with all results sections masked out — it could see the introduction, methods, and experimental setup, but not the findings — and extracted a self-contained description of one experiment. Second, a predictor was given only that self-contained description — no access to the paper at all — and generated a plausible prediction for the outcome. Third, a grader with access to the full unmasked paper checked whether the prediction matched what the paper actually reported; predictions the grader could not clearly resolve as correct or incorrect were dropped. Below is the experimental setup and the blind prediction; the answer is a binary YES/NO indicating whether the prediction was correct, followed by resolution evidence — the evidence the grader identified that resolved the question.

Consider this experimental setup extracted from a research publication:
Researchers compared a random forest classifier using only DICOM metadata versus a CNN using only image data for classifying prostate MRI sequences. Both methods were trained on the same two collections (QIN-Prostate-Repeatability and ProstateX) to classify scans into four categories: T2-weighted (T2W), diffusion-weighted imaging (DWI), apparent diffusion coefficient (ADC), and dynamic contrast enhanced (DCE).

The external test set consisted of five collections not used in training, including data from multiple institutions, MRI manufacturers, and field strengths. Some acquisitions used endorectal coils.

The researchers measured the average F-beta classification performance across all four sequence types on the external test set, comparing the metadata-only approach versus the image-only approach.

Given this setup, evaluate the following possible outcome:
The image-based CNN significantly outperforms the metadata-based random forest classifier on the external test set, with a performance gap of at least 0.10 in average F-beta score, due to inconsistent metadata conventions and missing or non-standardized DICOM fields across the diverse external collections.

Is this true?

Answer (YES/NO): NO